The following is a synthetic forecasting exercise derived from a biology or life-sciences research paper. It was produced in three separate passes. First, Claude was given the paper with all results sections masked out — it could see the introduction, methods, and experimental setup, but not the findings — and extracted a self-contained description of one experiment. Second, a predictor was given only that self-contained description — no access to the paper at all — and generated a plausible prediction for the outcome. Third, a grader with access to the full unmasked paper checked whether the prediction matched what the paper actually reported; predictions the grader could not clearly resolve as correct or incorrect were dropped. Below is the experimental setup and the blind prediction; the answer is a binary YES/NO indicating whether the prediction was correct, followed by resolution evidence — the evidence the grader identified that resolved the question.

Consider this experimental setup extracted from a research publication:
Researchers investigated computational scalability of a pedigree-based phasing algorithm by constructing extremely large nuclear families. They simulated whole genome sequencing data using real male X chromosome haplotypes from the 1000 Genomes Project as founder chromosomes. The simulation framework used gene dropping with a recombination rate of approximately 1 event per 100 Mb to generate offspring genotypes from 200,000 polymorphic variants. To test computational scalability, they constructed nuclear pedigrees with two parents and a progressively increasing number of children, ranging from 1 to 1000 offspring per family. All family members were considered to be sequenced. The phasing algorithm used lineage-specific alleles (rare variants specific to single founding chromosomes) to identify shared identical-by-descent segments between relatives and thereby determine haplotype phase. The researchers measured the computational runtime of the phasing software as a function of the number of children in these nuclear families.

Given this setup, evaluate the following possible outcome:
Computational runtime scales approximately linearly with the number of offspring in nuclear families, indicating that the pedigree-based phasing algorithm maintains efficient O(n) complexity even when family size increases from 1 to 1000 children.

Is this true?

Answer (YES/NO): NO